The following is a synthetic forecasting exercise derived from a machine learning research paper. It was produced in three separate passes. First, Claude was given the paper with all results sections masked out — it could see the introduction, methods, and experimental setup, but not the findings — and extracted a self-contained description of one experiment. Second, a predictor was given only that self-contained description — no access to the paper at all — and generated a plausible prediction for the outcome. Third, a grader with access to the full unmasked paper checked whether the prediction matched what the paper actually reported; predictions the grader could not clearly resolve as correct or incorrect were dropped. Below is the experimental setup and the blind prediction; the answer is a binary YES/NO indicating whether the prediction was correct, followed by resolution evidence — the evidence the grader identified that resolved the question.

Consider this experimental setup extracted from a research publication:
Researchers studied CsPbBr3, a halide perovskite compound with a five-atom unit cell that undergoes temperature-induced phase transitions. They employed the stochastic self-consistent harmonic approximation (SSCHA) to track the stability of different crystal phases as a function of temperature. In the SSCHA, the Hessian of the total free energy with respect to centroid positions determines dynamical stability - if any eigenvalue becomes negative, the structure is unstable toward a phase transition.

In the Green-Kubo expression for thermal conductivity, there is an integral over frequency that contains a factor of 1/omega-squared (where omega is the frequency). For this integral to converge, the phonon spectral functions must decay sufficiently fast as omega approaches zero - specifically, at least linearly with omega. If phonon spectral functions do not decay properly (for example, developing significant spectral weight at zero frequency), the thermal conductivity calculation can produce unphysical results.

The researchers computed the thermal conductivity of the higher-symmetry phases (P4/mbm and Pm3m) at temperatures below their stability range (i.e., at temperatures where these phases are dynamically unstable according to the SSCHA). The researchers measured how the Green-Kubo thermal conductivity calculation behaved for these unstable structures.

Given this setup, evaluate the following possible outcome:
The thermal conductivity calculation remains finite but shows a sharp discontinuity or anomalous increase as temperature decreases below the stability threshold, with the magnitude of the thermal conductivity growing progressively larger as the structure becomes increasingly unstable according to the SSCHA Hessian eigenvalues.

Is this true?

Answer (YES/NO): NO